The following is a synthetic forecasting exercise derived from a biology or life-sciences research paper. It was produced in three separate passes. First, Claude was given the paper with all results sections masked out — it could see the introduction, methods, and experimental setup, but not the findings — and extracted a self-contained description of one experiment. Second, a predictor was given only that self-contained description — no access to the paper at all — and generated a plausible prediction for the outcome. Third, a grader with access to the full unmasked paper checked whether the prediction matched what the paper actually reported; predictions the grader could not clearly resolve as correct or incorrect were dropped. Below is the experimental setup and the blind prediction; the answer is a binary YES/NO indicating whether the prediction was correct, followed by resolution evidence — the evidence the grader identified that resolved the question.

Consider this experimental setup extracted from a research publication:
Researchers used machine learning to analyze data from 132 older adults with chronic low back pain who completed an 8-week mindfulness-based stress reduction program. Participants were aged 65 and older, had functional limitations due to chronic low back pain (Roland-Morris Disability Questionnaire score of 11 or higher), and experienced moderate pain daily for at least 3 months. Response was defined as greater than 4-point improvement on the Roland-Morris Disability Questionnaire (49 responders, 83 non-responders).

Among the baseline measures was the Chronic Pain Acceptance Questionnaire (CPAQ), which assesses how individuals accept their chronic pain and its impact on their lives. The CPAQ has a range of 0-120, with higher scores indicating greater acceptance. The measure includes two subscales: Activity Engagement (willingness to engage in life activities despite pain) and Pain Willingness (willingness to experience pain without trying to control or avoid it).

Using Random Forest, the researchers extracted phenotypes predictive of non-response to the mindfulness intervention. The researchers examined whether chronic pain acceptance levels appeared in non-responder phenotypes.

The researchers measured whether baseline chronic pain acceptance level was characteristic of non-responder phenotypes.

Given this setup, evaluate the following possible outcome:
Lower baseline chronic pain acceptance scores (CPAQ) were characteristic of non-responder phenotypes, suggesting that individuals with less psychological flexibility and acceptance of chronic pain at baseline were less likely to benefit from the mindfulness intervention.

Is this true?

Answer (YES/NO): YES